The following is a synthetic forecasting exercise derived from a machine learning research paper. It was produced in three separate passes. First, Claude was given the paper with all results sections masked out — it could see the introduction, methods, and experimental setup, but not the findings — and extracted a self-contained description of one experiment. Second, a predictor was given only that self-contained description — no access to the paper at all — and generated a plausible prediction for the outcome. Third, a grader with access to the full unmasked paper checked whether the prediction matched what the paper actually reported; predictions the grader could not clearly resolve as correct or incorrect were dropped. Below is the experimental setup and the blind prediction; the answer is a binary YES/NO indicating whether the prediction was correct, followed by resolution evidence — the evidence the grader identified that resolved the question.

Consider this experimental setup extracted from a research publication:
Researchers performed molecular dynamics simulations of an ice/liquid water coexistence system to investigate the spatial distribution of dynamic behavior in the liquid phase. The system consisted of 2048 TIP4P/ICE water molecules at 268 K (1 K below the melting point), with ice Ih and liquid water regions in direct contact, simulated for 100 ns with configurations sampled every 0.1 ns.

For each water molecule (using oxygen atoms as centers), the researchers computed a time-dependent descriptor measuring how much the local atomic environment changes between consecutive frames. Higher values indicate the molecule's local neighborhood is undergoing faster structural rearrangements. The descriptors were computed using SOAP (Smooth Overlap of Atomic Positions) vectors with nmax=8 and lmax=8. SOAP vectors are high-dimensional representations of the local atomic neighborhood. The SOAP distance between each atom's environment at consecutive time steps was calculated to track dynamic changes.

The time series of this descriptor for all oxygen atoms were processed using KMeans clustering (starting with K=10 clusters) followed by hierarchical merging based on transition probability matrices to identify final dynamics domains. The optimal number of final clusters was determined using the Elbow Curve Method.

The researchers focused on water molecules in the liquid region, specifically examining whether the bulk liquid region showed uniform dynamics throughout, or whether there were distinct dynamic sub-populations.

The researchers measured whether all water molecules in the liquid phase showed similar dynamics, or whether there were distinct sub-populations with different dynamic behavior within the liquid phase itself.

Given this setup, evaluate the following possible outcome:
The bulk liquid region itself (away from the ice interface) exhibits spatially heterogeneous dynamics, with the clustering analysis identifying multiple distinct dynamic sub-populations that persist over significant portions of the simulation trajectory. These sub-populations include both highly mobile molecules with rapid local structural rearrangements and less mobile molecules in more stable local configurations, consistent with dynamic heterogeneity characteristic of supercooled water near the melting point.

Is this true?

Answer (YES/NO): NO